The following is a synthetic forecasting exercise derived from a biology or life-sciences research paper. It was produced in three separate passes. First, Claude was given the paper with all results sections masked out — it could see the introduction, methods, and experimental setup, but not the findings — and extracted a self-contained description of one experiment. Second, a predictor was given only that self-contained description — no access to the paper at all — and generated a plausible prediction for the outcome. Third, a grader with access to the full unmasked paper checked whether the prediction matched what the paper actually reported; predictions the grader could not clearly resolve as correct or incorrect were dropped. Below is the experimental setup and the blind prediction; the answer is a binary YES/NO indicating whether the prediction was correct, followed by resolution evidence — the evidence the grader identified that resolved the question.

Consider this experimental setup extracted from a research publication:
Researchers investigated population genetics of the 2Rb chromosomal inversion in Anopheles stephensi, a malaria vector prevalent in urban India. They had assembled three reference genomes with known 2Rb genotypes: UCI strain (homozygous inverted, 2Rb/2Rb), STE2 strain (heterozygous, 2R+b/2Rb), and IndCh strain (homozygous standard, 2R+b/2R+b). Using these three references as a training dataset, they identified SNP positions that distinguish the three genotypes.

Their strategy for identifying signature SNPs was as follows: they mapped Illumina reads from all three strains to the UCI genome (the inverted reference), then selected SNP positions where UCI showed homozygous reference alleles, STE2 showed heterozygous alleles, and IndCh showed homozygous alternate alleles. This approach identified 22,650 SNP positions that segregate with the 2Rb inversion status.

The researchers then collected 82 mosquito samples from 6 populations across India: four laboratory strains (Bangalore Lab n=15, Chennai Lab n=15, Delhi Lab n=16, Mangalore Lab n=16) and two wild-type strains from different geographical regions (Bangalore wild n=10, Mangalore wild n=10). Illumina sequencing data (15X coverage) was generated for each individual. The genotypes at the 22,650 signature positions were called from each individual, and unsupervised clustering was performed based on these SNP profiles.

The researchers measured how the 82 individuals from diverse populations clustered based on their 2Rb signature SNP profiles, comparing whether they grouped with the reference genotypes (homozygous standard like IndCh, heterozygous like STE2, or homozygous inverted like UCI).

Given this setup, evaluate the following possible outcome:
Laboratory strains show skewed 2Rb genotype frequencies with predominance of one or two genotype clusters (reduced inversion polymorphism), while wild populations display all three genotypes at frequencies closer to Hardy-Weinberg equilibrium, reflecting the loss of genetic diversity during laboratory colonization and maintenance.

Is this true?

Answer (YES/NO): NO